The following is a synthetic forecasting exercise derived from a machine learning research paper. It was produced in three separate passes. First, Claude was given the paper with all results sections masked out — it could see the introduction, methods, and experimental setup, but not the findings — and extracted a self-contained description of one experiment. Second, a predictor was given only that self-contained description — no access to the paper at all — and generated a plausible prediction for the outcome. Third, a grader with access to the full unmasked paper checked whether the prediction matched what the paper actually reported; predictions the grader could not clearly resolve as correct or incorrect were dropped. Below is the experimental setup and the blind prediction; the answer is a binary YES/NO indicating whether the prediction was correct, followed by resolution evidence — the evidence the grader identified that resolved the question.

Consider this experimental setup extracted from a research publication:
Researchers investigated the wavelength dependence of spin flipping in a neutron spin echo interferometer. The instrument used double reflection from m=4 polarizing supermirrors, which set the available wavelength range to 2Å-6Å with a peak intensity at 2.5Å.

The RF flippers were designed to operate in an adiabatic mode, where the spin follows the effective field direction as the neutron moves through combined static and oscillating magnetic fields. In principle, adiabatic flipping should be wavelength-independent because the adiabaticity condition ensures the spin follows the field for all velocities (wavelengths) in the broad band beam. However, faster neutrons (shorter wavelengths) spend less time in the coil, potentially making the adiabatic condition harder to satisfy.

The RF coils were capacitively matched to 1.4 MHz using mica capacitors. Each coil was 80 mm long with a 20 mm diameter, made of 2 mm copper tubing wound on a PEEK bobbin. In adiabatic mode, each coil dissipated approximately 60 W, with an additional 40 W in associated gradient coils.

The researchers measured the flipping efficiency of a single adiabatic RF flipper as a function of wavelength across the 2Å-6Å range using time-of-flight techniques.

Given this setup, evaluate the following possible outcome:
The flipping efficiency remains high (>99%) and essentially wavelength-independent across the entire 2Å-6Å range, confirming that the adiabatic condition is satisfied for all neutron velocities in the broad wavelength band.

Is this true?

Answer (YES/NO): NO